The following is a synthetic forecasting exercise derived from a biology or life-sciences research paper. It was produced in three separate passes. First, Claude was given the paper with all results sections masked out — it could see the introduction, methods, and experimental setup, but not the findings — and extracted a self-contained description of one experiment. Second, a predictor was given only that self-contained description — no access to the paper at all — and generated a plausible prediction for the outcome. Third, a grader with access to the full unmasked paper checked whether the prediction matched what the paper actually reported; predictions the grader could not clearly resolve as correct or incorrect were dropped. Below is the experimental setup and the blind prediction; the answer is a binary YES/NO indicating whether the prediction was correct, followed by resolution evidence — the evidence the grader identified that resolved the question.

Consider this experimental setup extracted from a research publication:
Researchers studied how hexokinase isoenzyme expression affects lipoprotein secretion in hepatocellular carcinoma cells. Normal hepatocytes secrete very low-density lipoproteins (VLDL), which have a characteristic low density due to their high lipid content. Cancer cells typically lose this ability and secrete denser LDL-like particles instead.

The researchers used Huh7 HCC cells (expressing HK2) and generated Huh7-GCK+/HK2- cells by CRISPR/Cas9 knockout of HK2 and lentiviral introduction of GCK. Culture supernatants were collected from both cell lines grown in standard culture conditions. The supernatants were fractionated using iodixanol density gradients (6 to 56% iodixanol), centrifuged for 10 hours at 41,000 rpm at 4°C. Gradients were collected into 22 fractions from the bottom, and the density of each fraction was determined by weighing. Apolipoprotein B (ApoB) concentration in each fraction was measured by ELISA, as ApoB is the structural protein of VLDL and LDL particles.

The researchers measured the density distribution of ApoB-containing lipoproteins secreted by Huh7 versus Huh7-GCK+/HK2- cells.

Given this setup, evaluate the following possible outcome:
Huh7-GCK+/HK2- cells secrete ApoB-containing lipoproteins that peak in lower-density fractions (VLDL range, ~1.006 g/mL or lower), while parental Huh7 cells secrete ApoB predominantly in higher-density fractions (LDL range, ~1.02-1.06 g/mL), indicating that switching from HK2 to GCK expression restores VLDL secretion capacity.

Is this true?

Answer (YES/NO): YES